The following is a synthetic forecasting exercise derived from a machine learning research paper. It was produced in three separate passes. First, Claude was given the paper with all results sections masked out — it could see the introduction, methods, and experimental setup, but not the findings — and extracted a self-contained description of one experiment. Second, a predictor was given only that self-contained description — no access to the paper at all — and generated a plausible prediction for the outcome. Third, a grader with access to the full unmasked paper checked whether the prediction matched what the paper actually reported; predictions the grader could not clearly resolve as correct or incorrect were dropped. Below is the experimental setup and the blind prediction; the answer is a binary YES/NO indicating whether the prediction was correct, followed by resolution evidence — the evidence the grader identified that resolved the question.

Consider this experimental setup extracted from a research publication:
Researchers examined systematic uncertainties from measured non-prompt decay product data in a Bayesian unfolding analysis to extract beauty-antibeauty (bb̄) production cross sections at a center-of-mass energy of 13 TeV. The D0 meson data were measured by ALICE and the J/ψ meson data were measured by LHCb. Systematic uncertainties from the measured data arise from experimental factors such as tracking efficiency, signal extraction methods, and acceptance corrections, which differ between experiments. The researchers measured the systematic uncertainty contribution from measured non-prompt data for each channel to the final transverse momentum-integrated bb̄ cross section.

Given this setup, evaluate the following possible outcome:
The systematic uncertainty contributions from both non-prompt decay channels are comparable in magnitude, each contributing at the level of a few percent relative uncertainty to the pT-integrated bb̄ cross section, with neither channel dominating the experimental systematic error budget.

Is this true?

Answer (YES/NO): NO